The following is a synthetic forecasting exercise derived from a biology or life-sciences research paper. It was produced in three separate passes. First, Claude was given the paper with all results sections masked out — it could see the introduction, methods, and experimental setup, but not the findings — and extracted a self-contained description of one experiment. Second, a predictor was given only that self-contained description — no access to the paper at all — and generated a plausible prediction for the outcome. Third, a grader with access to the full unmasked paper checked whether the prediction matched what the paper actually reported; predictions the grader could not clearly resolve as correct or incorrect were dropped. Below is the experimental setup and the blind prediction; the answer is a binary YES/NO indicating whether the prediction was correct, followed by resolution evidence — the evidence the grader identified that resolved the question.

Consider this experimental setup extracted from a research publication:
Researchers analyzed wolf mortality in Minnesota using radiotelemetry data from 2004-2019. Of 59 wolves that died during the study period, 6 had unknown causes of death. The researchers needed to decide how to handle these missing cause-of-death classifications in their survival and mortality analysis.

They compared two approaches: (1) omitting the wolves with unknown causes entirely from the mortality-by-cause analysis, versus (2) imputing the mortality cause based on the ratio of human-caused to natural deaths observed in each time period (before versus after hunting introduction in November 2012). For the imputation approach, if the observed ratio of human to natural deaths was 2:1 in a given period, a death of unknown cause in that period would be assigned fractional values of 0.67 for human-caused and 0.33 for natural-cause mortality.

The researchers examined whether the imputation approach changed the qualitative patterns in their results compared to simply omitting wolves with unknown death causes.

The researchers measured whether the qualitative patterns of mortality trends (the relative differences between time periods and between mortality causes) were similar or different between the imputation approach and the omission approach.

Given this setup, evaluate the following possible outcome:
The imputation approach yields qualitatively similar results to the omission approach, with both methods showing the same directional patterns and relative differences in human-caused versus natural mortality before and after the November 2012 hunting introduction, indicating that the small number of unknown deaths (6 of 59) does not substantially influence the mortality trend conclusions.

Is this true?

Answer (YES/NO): YES